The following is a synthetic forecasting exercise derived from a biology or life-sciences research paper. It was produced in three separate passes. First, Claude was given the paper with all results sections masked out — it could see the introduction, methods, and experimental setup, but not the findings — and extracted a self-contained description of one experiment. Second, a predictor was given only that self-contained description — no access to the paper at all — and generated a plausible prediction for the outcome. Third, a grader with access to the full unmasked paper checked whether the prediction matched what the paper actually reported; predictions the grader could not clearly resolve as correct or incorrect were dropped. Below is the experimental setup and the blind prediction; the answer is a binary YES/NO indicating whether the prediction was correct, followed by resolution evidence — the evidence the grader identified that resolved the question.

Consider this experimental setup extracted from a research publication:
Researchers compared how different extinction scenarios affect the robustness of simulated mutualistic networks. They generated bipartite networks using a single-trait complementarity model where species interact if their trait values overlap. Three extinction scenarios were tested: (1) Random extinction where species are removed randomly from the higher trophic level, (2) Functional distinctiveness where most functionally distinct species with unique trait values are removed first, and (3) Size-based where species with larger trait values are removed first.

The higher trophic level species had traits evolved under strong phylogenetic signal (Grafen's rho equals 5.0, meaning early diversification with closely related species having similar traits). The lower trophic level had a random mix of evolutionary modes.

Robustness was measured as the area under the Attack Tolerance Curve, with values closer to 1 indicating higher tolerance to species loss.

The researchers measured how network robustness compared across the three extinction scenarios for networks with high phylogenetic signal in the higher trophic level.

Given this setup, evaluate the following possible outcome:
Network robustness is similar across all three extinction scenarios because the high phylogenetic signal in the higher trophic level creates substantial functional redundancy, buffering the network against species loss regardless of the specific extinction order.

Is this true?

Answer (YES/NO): NO